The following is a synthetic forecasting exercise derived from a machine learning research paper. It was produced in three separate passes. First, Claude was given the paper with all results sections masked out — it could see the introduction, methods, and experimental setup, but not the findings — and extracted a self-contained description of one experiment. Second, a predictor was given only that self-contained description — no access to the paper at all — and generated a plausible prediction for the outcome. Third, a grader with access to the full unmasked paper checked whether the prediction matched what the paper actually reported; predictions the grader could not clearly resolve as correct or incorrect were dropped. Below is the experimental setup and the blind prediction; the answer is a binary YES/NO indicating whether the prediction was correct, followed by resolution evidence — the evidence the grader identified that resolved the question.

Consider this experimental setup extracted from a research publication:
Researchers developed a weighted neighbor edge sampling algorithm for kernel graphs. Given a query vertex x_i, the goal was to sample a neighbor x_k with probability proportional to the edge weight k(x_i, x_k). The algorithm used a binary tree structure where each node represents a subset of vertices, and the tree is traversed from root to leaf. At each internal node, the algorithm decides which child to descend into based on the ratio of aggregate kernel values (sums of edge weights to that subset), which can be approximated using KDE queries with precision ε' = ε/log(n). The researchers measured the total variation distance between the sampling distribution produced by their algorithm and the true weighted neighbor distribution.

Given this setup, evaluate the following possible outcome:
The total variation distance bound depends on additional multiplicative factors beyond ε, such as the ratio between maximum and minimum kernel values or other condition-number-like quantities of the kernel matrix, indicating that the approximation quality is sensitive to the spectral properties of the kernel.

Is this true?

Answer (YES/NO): NO